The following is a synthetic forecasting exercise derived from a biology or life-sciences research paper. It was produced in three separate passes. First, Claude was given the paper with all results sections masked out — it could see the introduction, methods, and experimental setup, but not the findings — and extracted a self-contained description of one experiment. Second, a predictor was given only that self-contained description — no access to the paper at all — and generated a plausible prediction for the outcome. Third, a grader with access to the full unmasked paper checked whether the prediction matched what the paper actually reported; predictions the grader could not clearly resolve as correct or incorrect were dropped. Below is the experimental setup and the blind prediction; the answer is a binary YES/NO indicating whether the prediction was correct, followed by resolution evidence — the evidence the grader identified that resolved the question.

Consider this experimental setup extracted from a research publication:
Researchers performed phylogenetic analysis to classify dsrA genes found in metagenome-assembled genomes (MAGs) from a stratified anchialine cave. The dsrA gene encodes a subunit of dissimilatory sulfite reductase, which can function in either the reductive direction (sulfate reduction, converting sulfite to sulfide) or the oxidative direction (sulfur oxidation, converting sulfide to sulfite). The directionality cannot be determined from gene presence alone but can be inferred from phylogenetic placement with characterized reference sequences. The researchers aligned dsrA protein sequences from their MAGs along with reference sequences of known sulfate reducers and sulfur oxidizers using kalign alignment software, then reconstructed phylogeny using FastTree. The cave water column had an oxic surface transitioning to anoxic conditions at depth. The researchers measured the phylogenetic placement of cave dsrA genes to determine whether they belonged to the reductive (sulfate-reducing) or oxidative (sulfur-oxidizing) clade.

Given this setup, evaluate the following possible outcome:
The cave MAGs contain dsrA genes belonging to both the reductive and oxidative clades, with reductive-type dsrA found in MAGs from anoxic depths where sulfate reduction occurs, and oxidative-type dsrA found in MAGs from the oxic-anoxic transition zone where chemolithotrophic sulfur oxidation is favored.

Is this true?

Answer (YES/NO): NO